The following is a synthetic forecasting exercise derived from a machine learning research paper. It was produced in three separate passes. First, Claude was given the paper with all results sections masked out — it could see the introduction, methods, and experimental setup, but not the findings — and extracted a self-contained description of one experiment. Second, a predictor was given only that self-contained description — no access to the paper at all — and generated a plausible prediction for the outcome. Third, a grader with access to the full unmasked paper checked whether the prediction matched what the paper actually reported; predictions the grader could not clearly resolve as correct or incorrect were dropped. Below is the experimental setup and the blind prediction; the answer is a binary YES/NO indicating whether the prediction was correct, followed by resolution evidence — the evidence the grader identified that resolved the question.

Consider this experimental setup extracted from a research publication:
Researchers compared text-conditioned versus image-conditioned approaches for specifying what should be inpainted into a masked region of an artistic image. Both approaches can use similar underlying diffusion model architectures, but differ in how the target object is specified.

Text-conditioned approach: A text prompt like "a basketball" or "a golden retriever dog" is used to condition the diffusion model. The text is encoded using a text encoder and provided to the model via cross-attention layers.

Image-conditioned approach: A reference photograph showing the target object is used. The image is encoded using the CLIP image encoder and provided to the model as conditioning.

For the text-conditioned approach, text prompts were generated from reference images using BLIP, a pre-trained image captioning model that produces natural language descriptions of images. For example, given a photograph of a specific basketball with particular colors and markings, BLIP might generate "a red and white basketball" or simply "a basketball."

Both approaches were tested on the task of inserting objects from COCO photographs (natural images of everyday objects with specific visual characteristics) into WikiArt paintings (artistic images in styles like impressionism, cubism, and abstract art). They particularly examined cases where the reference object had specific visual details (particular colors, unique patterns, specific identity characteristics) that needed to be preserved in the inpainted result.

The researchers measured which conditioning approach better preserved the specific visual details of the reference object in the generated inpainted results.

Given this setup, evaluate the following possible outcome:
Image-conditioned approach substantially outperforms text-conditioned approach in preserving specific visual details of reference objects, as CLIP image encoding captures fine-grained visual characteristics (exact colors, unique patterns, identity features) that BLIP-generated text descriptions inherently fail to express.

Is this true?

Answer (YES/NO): YES